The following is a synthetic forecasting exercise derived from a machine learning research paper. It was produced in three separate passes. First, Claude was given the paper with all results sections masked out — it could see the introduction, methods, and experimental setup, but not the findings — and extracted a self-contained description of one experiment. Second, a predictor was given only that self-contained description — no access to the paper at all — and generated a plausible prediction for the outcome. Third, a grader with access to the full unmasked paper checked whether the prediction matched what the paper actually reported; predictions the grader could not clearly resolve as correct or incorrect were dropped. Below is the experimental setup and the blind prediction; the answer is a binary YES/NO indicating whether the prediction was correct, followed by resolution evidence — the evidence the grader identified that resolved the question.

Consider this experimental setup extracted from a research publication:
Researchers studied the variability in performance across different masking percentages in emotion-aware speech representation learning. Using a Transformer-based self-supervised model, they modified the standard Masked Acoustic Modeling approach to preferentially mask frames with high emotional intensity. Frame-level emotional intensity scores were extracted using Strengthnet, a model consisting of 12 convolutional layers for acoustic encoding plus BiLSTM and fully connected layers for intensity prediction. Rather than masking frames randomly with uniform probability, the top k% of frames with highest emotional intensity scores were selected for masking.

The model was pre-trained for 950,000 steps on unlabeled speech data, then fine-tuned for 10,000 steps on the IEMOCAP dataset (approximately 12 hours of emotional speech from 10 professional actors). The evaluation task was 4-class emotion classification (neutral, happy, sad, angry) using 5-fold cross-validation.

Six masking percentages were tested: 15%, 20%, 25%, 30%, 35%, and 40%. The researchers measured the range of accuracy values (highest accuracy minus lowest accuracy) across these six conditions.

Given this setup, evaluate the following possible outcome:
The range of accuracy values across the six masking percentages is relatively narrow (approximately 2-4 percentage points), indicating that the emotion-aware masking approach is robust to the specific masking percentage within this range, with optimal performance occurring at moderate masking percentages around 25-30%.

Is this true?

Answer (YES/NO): NO